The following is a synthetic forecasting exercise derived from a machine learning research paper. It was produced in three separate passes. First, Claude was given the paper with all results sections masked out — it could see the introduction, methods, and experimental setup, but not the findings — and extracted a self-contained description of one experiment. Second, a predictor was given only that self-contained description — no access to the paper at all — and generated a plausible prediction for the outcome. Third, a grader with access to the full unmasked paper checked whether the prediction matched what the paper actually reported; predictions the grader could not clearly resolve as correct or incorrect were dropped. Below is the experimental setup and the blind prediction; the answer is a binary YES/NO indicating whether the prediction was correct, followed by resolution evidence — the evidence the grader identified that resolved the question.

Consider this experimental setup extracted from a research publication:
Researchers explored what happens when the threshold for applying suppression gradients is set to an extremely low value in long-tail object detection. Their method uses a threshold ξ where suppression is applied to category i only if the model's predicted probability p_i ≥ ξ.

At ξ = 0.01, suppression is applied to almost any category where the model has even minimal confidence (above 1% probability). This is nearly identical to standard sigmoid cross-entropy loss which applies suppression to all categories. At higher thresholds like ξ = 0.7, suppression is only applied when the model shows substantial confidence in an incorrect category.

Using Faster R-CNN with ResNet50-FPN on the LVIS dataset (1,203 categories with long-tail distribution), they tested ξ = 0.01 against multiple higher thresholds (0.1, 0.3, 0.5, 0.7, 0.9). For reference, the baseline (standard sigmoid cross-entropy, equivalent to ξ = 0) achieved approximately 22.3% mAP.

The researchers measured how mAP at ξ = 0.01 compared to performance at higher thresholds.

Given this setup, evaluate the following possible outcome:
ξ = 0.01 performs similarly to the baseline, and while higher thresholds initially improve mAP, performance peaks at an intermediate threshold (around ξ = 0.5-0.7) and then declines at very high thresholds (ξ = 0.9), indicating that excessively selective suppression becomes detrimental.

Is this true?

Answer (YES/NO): NO